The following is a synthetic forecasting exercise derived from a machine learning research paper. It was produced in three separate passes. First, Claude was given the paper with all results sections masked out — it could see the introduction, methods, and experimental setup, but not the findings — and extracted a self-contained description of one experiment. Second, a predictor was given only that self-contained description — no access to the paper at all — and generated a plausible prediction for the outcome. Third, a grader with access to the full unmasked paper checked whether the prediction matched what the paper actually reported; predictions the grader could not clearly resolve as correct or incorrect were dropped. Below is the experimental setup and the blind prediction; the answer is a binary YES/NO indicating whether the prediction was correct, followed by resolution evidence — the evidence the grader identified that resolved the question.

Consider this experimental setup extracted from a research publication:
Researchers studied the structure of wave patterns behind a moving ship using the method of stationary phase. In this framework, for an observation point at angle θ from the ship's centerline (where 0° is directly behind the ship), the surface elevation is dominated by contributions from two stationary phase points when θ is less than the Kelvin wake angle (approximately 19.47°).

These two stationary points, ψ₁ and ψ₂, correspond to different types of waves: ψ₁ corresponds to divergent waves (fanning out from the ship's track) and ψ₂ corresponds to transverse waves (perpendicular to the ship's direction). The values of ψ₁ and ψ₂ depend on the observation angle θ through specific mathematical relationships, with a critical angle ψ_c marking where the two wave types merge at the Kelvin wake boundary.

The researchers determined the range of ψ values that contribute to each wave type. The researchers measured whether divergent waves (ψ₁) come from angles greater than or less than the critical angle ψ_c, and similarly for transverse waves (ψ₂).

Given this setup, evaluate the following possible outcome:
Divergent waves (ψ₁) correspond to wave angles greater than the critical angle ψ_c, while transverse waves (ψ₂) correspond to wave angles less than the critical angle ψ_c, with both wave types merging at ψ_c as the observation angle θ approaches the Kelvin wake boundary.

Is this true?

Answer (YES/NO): YES